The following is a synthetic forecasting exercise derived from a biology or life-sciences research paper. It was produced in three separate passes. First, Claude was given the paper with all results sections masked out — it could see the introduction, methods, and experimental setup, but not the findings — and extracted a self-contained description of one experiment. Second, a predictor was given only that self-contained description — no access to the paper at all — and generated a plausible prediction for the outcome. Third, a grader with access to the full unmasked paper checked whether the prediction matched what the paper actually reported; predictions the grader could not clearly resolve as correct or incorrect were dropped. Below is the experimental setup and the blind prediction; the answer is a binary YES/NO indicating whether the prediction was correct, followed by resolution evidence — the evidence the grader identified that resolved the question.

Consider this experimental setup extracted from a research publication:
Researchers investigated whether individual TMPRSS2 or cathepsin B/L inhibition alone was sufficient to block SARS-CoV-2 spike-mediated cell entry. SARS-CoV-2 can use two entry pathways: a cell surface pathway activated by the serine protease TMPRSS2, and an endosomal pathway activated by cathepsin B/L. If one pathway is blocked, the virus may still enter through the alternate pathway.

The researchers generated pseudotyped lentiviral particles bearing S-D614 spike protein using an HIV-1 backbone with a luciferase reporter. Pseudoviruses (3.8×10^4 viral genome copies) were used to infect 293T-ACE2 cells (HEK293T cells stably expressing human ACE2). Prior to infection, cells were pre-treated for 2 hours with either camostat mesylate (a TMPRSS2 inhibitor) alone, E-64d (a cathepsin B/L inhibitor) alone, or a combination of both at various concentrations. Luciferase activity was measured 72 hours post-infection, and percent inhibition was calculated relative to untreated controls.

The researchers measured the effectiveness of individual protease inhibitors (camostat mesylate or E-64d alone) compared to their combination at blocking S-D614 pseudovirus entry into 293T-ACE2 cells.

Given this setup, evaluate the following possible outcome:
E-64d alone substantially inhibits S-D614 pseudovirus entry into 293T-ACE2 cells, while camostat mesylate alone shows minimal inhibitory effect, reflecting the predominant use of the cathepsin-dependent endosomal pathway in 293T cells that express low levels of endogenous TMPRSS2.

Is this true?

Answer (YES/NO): YES